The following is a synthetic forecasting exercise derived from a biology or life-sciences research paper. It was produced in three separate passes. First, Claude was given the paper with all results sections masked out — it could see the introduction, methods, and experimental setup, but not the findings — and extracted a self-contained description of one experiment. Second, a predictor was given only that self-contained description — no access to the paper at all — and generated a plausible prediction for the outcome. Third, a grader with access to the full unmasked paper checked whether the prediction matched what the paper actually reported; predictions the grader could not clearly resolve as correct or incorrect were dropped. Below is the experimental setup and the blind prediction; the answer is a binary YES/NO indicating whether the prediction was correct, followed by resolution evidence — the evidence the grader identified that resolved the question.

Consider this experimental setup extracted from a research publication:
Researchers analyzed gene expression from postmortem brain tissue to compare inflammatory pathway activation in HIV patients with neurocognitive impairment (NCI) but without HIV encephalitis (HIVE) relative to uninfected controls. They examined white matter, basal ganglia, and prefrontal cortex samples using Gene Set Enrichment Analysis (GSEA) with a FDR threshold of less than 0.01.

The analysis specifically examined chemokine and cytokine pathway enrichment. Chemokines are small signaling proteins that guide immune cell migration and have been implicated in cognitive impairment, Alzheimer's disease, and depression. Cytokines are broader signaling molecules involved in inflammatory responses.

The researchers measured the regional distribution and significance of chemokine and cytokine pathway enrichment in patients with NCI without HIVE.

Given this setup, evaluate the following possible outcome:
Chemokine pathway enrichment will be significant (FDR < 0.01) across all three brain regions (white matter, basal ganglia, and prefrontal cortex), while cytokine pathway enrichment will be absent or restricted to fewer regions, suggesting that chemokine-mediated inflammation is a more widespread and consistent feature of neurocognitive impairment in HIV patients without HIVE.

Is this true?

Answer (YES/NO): NO